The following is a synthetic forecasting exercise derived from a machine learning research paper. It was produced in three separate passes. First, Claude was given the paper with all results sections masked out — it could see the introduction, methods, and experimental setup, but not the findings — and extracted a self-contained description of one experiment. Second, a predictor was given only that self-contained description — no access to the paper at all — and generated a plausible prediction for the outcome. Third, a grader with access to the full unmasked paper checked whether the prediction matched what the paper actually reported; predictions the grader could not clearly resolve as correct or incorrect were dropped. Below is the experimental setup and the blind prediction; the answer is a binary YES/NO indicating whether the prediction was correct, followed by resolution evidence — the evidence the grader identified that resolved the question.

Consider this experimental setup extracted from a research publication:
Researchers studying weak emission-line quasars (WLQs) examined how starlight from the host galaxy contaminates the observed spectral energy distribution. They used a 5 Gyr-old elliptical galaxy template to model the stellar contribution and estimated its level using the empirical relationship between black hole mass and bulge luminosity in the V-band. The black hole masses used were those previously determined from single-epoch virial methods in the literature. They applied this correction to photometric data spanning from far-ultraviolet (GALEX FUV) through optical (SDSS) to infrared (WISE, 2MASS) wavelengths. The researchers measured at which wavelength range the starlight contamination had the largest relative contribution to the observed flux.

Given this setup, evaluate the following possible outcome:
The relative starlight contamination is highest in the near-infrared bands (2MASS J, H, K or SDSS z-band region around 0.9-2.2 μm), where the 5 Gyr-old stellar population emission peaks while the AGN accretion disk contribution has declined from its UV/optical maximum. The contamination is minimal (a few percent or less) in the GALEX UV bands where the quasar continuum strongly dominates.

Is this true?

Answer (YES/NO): NO